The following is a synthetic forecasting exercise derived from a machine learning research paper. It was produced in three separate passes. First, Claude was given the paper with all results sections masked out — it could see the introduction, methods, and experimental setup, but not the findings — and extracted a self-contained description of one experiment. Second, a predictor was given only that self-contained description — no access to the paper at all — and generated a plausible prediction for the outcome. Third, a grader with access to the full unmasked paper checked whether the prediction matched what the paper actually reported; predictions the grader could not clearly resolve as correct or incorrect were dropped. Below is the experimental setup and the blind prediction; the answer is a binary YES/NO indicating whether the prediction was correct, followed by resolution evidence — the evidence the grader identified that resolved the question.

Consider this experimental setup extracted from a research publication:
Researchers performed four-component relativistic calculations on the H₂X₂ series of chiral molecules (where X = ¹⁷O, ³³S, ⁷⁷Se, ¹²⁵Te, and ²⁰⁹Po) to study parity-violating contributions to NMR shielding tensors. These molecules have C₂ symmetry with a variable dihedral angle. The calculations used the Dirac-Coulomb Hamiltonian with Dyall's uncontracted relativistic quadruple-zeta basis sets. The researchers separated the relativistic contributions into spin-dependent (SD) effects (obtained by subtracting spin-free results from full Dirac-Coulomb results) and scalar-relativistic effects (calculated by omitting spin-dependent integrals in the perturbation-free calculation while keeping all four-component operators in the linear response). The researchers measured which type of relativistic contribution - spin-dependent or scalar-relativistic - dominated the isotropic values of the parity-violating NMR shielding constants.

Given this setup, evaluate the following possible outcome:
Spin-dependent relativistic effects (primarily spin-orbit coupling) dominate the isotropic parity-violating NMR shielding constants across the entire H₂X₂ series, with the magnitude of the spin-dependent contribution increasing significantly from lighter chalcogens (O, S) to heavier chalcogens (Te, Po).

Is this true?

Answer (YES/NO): NO